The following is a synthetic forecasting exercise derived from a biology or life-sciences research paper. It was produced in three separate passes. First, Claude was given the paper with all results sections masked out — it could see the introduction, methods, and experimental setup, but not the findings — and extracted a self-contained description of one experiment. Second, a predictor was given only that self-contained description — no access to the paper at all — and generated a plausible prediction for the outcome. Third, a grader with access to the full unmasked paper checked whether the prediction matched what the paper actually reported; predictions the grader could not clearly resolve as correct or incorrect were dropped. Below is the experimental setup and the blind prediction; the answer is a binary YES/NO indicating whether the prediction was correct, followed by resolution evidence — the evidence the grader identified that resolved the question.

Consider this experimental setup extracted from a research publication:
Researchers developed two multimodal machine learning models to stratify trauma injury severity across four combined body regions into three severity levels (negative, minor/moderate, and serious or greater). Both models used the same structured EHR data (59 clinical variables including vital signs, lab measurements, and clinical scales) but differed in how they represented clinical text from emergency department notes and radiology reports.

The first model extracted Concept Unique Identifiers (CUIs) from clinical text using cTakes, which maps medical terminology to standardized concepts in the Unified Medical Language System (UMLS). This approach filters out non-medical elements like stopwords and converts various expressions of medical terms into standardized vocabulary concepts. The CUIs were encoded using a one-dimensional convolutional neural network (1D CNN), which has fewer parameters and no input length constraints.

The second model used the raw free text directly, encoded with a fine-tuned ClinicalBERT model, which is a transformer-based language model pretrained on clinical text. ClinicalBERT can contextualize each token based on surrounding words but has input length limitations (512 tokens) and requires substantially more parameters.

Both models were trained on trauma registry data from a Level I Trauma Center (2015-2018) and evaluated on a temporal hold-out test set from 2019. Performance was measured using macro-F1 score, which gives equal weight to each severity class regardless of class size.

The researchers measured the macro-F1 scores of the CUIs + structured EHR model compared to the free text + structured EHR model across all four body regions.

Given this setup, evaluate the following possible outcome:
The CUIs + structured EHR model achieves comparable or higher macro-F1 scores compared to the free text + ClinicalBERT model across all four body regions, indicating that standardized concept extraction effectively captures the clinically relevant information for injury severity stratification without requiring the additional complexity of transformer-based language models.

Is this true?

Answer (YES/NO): YES